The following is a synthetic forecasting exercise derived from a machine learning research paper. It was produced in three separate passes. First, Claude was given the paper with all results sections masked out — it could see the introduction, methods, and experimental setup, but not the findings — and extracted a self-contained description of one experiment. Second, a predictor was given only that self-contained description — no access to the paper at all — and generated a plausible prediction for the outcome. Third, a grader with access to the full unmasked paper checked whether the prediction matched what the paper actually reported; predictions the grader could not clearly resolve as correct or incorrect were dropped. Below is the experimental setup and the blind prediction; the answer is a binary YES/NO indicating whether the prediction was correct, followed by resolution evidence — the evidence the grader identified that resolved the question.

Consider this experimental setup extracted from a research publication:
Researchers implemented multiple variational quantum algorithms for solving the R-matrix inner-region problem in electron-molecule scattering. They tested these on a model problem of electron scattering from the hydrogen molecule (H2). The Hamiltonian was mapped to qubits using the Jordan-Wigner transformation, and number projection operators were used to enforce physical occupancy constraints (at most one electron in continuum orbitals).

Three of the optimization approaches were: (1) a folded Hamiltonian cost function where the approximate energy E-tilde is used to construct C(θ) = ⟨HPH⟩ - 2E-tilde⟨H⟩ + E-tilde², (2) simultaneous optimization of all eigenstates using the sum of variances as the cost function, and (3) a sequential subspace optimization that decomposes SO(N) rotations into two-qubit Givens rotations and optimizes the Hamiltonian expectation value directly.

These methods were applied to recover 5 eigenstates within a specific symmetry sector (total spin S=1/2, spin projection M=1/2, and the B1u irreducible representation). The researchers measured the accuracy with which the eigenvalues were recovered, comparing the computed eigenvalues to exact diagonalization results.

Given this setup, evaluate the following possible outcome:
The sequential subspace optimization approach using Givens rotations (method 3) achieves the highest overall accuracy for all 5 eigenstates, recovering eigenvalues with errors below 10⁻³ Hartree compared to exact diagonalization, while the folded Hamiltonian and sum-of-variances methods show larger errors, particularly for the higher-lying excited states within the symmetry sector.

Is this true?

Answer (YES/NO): NO